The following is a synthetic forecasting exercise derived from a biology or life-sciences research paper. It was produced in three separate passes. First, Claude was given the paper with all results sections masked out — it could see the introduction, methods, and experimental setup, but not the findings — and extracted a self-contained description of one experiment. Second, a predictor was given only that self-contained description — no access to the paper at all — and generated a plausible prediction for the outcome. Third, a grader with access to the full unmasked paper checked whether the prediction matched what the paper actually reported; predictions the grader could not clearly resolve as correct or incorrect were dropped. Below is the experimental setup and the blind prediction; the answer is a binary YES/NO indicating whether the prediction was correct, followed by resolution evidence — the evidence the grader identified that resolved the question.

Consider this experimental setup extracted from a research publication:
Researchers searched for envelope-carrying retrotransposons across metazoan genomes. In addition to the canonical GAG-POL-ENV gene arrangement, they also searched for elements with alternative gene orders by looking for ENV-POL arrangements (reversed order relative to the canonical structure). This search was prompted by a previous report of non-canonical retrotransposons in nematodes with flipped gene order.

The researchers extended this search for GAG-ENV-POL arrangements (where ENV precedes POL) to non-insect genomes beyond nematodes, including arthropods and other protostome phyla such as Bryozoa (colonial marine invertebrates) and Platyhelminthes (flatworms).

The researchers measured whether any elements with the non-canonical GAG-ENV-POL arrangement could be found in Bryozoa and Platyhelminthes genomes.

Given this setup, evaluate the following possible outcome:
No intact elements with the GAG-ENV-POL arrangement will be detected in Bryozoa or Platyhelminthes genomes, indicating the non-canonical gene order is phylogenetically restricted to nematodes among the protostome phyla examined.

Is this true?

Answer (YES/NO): NO